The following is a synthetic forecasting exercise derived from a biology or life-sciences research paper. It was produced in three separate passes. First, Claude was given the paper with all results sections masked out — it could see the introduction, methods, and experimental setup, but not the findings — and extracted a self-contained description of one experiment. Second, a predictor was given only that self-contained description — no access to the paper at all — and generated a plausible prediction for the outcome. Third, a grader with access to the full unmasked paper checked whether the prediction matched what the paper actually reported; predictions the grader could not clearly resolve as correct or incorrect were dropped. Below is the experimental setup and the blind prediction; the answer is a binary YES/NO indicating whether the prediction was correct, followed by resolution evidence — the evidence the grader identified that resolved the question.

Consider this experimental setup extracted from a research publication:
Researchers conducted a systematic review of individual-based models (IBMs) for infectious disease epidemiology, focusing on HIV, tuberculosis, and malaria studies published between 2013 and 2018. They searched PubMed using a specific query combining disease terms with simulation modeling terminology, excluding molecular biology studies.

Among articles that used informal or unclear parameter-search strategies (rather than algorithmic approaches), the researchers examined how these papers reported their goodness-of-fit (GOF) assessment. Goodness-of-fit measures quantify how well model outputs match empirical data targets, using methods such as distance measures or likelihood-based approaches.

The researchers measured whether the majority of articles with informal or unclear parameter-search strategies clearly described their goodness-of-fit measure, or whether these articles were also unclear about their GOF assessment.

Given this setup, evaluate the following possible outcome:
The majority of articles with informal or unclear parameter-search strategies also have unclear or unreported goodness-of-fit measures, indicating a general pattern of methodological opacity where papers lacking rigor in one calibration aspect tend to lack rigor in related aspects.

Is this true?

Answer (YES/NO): YES